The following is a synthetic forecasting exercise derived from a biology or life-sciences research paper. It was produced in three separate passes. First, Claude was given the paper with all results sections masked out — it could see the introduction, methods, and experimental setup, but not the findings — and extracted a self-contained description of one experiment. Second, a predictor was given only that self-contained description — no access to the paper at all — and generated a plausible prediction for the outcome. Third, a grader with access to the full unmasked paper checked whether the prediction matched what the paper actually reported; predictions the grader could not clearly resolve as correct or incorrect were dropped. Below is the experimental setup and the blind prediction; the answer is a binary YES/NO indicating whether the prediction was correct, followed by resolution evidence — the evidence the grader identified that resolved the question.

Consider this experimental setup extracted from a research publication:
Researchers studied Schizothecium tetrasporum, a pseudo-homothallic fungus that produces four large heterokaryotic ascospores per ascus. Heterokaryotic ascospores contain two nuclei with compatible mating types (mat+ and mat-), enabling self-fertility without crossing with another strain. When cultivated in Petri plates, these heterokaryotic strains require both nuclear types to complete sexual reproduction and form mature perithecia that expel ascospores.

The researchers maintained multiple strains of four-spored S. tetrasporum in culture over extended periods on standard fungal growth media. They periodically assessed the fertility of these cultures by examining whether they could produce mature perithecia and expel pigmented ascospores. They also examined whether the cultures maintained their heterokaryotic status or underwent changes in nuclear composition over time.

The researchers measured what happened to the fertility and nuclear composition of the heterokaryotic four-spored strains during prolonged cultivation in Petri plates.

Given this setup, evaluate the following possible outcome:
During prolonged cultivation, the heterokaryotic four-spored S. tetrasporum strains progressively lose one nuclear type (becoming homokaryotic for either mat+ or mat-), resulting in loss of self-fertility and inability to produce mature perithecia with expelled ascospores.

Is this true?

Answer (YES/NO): YES